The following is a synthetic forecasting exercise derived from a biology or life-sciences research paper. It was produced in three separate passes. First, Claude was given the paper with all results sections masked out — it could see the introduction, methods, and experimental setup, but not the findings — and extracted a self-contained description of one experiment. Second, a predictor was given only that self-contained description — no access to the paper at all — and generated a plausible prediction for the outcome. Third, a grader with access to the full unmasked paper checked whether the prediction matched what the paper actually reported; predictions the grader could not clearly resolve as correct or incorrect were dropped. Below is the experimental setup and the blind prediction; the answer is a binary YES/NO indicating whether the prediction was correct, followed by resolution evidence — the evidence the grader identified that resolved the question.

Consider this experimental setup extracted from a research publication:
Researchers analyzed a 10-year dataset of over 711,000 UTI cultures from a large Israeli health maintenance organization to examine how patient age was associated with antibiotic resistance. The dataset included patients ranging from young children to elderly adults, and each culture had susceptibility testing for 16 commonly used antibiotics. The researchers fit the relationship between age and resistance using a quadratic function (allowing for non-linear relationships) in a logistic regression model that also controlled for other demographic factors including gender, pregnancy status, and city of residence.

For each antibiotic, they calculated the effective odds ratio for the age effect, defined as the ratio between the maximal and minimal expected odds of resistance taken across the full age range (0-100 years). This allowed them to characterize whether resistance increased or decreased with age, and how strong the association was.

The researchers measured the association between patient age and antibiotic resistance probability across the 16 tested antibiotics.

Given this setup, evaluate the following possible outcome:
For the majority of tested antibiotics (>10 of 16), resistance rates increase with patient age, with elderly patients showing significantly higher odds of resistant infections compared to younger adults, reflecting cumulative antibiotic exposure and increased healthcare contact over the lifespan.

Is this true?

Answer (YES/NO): YES